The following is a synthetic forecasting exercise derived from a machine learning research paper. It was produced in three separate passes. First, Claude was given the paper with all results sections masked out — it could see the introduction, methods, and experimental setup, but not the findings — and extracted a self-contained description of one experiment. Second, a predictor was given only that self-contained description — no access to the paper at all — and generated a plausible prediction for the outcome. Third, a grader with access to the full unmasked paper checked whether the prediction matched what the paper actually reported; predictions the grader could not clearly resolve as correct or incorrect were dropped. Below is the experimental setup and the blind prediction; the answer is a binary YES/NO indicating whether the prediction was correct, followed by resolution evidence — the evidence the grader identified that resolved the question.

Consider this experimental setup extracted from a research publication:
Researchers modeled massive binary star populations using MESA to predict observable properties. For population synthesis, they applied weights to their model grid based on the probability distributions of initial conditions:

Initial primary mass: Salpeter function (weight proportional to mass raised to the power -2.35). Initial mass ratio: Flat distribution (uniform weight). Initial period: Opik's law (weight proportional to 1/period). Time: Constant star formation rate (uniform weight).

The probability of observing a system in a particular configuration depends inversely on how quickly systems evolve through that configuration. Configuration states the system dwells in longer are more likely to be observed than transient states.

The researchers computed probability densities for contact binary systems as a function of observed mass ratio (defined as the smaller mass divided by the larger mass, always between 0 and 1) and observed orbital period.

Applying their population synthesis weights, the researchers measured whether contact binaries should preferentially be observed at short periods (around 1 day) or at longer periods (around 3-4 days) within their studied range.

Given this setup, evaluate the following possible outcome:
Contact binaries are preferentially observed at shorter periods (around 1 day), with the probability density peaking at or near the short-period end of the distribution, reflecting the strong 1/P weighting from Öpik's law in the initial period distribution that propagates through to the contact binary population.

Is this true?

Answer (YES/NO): YES